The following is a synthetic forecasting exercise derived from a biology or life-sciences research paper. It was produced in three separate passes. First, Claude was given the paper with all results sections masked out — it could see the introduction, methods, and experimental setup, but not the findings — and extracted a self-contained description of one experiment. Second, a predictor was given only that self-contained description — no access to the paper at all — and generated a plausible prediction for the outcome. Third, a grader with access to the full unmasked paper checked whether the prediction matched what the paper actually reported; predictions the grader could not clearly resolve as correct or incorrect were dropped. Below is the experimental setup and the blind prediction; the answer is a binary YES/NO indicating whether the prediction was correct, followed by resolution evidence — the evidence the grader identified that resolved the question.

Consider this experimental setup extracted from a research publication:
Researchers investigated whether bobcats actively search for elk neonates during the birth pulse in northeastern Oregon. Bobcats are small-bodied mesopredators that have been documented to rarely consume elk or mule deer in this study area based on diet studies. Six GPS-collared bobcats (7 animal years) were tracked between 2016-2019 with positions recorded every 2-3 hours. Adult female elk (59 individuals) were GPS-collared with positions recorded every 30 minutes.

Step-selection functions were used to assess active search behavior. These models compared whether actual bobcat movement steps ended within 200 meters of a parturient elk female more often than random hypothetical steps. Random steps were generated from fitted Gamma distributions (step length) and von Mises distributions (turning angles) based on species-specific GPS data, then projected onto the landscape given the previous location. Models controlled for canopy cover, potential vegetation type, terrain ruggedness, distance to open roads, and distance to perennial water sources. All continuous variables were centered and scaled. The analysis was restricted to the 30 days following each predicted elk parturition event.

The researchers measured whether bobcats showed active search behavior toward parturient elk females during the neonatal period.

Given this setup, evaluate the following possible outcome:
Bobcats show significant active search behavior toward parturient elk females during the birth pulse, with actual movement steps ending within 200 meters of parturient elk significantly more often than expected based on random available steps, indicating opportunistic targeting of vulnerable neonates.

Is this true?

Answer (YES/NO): NO